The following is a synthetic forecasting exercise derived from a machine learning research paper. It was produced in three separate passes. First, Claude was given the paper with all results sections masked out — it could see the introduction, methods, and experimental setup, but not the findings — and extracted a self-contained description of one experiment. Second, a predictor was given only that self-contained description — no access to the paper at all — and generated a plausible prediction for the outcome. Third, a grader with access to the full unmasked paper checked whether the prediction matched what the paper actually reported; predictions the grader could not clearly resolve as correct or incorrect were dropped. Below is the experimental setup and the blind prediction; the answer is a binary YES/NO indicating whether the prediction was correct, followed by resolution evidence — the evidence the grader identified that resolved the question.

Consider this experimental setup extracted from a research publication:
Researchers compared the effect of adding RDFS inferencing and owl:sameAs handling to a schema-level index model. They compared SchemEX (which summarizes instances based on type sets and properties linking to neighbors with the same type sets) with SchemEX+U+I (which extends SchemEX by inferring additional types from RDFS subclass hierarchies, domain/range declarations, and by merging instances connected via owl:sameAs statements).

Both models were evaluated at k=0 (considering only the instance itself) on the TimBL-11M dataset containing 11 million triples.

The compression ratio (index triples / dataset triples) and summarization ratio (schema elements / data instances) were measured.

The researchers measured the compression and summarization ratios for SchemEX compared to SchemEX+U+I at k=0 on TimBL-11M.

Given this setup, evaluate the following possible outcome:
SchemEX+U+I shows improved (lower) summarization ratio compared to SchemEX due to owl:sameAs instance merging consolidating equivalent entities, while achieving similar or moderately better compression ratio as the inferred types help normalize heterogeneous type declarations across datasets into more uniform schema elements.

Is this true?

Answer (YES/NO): NO